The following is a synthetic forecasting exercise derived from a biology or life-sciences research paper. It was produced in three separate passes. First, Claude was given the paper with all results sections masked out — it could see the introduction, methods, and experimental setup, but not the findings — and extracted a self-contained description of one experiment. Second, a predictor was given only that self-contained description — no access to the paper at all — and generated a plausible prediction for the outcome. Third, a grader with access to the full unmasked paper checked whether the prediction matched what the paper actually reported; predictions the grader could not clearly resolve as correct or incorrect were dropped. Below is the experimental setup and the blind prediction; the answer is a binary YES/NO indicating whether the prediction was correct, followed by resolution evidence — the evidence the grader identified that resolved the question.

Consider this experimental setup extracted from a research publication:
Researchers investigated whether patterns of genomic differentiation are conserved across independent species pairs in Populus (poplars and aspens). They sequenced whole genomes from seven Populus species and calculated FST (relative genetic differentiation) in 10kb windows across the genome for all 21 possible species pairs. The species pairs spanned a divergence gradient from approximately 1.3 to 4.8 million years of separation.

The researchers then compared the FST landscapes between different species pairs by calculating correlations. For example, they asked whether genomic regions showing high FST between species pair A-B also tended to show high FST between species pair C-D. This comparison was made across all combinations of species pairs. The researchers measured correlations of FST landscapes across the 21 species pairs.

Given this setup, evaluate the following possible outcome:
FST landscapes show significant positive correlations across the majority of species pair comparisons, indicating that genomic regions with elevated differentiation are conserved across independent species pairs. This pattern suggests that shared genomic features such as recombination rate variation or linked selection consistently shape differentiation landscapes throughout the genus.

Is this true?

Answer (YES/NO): YES